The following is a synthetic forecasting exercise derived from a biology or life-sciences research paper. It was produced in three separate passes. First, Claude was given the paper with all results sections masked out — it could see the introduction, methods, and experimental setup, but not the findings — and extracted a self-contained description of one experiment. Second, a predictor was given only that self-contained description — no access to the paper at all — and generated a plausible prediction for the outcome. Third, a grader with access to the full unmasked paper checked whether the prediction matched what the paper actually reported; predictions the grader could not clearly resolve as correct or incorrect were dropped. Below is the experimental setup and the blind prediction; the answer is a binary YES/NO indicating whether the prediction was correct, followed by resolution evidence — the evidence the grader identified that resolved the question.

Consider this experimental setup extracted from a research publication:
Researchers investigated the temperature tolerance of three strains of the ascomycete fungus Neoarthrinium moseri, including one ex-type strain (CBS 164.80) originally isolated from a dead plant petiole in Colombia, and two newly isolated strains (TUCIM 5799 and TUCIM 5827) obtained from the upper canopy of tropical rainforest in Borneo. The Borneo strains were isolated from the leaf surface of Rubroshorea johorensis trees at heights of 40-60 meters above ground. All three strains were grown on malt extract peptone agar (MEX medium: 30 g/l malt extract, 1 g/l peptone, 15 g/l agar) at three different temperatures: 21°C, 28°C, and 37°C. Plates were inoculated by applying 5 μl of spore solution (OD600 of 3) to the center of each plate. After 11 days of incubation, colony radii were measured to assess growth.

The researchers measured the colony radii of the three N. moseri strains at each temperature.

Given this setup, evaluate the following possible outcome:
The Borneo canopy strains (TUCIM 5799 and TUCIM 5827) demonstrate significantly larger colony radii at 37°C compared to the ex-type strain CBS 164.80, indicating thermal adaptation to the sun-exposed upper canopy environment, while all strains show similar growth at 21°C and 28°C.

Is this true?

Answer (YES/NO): NO